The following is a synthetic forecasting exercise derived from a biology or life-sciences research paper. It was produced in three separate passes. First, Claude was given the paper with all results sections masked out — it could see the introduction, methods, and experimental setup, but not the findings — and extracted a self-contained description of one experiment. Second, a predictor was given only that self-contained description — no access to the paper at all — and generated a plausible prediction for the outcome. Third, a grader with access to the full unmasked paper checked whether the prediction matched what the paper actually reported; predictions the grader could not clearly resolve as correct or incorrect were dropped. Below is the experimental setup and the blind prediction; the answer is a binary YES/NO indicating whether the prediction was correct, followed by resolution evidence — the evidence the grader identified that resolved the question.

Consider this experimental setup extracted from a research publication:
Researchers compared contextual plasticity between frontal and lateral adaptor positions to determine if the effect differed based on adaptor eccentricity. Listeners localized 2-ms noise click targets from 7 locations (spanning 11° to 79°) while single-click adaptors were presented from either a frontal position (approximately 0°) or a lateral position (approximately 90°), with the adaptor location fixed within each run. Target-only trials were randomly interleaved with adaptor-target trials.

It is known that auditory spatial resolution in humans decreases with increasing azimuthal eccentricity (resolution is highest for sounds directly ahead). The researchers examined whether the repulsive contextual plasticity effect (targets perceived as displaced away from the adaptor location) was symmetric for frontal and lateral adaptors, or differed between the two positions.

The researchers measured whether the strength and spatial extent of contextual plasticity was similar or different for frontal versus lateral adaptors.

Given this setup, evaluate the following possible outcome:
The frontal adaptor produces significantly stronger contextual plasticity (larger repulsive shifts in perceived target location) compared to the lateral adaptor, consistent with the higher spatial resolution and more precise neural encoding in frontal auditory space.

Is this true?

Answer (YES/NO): NO